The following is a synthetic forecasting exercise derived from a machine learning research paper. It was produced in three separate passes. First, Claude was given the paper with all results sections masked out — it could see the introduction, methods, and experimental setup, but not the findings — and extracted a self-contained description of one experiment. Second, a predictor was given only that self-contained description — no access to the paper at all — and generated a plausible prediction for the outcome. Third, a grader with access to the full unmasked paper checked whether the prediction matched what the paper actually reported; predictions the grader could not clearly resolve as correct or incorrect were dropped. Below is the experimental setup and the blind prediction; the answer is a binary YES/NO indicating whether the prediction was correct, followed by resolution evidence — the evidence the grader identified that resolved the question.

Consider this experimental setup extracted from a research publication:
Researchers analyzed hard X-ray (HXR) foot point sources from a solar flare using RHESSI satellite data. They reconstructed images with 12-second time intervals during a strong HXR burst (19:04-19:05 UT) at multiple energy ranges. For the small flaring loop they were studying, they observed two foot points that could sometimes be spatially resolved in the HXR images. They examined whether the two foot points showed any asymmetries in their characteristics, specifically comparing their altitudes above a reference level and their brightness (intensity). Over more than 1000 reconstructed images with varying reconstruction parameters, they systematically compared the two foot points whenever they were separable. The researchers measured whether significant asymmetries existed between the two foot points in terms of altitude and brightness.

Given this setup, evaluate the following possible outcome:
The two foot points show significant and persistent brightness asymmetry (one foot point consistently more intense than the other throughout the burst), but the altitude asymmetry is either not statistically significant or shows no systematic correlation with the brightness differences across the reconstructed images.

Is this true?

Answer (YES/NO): NO